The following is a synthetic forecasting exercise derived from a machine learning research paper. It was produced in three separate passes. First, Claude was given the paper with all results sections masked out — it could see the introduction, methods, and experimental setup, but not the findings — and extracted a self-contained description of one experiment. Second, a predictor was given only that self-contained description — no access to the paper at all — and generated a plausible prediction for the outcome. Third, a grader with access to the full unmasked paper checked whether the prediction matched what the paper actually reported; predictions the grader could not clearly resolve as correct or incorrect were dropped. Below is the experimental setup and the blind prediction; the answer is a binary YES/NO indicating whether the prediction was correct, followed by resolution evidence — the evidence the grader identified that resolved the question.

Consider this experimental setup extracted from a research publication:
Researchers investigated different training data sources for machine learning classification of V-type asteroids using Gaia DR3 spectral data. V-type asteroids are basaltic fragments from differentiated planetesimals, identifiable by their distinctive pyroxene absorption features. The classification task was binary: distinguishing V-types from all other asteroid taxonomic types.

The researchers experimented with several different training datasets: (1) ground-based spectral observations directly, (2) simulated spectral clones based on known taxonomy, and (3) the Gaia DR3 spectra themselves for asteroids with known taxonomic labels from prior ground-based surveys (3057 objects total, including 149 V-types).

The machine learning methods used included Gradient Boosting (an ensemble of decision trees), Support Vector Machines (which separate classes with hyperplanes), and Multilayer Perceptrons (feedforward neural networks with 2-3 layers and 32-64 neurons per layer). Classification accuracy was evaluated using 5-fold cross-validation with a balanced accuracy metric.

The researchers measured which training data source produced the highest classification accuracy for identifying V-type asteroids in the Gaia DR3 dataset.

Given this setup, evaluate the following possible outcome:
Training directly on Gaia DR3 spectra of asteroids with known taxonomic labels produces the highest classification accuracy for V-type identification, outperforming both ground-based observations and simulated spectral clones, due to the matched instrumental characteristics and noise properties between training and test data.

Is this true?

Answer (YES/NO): YES